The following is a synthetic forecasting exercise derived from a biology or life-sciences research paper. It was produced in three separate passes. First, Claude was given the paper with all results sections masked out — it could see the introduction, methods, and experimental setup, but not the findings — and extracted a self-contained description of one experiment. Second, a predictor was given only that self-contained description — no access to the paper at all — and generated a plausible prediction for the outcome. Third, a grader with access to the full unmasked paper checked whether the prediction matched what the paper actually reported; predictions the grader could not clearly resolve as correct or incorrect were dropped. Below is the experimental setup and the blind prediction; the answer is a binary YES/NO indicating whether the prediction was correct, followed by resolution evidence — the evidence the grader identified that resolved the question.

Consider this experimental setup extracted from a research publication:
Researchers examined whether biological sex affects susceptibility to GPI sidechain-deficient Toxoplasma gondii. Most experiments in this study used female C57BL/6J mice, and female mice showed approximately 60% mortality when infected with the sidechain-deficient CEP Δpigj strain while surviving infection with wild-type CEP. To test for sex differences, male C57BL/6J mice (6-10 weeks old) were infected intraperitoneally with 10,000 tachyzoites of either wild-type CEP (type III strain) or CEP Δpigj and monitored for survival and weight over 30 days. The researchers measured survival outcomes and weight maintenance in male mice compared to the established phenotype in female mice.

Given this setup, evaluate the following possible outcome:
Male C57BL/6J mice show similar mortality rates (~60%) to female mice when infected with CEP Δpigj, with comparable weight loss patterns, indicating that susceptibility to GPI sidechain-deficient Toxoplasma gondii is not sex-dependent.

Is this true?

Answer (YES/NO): NO